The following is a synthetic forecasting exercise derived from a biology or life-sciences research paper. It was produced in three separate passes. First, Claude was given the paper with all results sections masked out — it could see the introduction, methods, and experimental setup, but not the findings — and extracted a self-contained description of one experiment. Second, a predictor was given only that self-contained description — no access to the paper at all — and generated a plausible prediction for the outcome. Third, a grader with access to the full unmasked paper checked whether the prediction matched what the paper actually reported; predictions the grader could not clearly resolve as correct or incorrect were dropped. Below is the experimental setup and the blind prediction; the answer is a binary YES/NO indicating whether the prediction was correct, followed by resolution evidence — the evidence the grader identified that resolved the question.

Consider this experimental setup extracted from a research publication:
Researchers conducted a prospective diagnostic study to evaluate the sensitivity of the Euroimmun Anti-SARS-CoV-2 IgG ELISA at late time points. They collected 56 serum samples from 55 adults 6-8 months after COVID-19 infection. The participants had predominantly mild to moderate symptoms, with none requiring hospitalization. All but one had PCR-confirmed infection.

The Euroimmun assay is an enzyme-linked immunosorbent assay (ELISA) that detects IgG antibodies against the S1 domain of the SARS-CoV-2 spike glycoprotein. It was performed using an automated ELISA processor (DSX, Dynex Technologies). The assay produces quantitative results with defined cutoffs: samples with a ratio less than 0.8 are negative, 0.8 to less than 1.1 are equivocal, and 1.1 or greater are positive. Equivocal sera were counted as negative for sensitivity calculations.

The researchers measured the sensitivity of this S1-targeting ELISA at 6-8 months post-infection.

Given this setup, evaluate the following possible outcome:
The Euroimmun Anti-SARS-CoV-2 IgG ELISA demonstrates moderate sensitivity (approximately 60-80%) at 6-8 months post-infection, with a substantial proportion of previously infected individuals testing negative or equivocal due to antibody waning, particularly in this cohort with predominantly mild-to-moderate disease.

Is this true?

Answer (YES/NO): NO